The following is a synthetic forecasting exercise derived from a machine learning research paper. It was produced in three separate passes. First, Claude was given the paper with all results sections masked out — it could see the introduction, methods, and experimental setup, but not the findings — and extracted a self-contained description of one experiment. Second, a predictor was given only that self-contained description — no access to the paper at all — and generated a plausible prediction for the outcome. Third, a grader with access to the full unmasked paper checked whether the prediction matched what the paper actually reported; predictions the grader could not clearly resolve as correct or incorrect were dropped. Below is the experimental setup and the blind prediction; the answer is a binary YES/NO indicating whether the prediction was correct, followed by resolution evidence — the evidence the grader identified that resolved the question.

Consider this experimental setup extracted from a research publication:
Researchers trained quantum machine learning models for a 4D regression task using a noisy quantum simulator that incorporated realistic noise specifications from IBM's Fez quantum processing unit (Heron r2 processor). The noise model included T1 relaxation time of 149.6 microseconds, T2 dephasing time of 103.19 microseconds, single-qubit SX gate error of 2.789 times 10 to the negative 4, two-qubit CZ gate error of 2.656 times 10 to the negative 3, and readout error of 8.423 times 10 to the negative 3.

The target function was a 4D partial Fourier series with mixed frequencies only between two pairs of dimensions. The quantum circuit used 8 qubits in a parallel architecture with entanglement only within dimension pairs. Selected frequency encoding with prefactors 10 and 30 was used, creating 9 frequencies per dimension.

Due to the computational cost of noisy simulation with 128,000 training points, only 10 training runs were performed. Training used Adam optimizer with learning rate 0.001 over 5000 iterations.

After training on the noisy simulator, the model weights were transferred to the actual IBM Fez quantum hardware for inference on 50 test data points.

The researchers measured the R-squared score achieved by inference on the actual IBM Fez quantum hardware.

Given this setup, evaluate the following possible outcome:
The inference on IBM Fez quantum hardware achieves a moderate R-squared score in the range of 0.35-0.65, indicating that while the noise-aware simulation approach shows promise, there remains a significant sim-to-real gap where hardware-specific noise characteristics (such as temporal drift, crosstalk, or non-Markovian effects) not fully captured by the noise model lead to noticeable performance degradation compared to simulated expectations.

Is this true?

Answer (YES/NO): NO